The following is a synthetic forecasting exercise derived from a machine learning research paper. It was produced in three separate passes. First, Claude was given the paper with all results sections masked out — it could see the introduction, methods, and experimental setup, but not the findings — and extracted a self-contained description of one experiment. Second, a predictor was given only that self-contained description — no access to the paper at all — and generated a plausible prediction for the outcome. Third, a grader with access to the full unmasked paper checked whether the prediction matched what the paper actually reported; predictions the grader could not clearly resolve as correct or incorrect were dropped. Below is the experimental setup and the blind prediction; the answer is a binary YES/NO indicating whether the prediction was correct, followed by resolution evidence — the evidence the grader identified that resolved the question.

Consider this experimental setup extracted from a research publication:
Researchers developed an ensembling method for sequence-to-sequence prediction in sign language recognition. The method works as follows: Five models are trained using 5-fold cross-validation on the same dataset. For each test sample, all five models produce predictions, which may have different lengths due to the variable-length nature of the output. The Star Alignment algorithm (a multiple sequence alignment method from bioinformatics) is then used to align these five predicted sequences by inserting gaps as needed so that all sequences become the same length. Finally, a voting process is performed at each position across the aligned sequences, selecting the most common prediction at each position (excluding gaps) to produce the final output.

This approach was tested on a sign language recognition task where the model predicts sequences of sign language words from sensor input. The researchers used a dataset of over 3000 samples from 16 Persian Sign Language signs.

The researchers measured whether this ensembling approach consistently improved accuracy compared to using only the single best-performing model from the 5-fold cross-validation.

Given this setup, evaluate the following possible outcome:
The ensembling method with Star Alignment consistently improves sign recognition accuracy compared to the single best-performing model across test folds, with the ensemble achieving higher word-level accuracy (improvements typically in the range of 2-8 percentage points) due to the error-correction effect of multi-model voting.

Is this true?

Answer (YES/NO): NO